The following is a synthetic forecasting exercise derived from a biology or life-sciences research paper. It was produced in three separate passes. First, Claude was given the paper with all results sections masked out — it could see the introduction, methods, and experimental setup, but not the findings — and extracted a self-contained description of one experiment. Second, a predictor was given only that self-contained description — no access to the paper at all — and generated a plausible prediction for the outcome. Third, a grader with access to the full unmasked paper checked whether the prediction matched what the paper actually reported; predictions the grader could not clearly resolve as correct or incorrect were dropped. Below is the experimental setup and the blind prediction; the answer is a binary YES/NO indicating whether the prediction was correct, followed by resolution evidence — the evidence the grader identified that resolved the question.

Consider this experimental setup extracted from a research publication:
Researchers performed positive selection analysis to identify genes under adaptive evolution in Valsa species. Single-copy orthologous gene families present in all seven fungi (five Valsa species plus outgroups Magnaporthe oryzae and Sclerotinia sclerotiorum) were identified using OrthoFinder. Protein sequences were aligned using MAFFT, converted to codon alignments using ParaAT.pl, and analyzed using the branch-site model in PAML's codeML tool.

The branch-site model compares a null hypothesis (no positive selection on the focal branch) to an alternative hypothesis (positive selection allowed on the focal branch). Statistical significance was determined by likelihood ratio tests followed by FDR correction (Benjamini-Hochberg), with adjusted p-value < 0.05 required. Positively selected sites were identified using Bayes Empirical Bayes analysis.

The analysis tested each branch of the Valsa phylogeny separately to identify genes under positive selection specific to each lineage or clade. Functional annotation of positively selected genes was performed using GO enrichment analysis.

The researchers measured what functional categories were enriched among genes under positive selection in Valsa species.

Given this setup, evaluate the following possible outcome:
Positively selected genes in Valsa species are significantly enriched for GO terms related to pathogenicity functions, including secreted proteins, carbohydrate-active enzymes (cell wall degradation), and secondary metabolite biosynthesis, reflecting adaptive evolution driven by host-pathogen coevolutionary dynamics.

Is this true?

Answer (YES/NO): NO